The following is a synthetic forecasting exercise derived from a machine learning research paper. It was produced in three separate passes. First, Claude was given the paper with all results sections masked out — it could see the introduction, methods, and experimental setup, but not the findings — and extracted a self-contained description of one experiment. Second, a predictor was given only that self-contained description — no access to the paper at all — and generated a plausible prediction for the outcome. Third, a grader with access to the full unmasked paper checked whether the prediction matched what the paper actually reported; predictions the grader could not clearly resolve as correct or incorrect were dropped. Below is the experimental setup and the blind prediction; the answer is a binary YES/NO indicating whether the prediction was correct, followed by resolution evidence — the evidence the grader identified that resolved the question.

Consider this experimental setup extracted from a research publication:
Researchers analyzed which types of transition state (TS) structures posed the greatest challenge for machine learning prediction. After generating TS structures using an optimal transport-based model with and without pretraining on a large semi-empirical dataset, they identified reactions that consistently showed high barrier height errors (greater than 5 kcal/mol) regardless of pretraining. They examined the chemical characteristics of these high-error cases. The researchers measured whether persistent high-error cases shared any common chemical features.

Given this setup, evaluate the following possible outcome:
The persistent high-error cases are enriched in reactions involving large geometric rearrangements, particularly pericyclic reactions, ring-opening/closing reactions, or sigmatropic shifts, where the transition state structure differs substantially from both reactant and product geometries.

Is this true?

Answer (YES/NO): NO